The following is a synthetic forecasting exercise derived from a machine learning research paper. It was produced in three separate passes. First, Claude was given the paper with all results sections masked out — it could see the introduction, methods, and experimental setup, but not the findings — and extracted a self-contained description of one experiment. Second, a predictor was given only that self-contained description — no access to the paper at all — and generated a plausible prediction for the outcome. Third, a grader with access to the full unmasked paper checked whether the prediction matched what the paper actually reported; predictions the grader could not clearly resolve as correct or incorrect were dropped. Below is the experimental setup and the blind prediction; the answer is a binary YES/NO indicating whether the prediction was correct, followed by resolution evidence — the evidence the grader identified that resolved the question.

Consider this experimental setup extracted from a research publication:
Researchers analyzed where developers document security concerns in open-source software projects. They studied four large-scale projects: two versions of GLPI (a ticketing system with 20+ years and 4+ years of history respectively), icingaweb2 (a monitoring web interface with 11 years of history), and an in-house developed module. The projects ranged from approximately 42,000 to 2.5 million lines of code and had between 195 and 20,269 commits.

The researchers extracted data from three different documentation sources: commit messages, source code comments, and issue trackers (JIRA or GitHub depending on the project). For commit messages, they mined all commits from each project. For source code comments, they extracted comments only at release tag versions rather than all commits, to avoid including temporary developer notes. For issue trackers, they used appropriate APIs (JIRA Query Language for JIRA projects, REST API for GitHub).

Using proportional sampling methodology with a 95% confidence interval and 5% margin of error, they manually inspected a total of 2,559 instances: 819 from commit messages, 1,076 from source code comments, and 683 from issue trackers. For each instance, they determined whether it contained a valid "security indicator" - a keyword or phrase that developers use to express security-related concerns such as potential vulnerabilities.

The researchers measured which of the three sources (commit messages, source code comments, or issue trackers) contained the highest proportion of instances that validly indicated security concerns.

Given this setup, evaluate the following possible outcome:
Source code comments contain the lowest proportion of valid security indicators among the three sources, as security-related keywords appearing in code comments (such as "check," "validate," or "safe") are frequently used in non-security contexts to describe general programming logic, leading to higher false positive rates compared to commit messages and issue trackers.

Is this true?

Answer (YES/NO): NO